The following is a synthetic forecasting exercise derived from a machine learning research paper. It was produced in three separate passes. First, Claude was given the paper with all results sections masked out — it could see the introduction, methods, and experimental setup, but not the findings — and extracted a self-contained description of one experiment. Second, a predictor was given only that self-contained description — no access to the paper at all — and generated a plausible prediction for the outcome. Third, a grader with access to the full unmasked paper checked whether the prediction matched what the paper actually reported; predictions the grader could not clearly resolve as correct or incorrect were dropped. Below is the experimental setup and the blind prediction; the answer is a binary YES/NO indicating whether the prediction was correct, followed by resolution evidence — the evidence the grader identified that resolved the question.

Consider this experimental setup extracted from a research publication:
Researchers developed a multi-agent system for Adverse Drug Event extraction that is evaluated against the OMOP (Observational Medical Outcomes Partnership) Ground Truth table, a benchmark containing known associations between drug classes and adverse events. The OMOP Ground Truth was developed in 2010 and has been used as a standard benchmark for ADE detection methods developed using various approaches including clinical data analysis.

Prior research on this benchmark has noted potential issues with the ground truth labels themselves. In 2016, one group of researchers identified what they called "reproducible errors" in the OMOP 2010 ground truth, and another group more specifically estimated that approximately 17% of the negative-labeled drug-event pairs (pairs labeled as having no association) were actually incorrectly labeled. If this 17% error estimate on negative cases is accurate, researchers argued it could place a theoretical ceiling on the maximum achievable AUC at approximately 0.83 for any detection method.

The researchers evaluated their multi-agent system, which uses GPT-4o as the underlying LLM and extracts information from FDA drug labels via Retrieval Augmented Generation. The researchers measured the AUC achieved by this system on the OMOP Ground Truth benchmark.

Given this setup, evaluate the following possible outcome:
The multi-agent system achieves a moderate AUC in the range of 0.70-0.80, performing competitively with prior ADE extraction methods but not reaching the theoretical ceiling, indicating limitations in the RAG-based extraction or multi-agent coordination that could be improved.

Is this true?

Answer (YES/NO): NO